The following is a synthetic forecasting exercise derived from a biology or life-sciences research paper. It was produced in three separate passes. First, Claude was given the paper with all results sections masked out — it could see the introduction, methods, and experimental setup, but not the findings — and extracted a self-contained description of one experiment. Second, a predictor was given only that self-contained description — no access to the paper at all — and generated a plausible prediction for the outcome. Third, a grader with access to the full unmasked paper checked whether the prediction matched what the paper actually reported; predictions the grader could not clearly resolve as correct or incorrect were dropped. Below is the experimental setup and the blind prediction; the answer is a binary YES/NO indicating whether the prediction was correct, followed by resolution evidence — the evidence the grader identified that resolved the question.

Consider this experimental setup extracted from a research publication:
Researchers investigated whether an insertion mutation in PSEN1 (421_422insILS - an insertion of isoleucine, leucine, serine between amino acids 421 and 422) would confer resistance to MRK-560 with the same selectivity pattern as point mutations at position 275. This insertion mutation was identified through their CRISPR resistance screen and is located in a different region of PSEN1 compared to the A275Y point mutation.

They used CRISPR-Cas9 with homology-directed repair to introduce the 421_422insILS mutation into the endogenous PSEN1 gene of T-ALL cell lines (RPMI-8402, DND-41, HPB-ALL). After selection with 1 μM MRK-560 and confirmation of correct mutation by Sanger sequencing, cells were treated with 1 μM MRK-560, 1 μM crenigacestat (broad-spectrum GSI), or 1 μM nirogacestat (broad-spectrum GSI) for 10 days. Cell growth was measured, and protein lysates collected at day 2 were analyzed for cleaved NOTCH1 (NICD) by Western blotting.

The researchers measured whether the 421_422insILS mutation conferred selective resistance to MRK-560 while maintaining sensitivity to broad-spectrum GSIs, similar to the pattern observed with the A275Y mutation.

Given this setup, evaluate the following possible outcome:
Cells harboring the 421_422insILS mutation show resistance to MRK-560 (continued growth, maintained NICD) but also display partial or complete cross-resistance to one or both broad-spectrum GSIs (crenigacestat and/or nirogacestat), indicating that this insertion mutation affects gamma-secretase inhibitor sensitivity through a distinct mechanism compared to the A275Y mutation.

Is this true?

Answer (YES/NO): NO